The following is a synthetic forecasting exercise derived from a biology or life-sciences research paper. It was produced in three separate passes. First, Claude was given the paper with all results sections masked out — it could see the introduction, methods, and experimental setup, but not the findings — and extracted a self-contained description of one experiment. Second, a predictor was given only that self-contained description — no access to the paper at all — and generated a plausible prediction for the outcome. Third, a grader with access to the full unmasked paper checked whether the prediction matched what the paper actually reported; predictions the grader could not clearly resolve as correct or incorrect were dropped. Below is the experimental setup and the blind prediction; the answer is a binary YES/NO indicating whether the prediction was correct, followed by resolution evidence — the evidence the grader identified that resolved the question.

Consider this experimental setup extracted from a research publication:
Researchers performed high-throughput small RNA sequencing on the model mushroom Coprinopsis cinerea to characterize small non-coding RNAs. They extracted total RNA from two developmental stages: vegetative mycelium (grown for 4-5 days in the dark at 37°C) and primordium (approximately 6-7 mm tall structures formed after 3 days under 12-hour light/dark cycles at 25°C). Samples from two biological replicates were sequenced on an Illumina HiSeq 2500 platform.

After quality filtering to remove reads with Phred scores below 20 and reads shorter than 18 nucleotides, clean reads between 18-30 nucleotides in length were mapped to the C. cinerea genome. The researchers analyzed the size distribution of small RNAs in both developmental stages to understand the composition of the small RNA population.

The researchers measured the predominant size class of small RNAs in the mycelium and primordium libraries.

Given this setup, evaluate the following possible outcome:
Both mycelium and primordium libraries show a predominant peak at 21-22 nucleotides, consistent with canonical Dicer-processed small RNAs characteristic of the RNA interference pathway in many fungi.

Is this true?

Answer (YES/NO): YES